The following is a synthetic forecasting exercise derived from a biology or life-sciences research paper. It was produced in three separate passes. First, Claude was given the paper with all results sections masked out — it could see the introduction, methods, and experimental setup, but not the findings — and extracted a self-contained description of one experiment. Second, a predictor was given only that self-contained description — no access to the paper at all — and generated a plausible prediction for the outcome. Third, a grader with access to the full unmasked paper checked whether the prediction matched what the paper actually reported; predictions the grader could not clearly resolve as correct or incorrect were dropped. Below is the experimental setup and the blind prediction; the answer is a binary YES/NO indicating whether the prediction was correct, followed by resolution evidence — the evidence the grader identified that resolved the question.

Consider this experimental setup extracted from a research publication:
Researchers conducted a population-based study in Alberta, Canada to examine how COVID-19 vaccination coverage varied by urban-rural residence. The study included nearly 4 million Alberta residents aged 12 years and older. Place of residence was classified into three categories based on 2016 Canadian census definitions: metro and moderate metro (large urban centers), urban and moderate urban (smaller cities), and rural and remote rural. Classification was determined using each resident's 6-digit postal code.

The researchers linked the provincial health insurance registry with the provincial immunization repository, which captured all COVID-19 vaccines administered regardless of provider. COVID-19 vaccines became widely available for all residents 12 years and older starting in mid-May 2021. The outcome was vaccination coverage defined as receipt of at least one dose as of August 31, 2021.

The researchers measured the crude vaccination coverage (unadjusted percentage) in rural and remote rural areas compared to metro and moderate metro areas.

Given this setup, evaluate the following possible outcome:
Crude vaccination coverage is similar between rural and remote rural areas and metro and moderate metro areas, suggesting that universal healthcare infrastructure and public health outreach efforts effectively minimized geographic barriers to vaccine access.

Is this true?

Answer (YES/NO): NO